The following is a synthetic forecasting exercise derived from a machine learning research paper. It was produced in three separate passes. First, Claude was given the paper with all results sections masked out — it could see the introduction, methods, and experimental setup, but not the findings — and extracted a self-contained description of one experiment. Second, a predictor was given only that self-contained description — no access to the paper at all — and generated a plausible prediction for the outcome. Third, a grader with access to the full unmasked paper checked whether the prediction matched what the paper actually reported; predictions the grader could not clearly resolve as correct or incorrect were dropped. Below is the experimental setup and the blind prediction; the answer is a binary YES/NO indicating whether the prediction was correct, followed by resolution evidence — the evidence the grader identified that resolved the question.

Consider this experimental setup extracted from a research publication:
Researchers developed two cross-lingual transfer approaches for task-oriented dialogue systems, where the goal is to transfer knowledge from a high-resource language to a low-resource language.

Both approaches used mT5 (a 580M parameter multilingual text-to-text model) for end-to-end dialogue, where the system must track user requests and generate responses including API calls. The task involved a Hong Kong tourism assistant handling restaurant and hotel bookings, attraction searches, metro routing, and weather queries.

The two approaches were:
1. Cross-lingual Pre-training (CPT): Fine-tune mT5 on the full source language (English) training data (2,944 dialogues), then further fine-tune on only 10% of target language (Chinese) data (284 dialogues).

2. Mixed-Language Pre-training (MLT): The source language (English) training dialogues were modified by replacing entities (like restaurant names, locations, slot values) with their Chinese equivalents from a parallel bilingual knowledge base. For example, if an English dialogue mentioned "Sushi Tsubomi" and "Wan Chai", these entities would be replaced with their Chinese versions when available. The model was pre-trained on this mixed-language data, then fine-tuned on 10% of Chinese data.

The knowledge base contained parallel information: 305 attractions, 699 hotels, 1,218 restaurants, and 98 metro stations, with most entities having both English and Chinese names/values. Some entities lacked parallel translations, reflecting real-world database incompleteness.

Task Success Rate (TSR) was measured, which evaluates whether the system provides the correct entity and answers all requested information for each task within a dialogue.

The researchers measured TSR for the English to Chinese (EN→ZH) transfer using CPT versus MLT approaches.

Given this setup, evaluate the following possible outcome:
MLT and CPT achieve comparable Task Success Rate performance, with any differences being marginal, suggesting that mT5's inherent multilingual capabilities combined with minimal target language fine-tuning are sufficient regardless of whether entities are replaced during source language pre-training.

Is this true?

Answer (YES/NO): NO